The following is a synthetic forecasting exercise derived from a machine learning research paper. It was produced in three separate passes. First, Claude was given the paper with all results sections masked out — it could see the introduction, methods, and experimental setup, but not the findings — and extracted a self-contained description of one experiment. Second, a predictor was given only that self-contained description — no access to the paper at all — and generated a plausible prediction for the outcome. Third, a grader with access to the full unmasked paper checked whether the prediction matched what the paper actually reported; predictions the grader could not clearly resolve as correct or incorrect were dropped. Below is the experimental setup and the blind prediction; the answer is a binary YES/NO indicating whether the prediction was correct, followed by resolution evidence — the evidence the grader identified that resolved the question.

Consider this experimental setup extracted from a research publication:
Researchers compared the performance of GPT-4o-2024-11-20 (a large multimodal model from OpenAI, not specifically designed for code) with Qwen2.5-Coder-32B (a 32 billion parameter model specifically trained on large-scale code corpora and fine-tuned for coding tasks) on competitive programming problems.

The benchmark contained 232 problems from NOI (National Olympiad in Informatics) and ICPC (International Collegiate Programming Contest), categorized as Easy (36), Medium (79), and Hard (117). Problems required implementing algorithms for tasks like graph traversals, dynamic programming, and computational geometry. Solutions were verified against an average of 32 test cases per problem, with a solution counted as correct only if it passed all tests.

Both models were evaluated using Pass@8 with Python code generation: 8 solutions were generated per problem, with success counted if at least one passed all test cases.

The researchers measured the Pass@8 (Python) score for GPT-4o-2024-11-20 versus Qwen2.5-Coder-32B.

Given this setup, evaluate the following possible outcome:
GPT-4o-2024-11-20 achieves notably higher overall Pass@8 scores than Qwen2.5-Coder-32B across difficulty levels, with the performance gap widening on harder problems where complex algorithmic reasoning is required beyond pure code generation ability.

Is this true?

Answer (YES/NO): NO